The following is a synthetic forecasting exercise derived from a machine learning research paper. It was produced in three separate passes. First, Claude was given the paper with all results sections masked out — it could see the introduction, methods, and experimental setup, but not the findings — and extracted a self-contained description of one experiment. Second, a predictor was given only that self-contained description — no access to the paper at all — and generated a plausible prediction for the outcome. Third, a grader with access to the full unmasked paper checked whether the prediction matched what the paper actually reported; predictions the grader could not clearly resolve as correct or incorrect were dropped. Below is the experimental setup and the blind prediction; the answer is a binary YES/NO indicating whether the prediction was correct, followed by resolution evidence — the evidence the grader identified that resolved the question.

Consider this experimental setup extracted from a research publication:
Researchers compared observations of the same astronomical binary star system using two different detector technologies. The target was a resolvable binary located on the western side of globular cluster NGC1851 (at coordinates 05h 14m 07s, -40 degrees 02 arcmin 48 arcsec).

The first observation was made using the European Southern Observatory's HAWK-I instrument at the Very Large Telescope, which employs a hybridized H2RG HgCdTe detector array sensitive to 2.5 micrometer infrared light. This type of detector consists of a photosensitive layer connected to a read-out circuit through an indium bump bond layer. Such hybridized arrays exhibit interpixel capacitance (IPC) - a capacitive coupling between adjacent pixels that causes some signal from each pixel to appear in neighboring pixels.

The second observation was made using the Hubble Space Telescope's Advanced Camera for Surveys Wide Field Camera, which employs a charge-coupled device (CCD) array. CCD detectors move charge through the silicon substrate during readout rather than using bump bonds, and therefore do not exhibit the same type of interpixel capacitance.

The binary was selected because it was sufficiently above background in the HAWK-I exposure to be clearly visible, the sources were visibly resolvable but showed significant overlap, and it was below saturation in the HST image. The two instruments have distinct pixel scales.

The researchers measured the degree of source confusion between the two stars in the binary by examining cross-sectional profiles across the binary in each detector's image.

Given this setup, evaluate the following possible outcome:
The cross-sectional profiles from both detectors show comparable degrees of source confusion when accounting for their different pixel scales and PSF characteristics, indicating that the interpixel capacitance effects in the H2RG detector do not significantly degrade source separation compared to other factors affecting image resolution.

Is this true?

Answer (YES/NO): NO